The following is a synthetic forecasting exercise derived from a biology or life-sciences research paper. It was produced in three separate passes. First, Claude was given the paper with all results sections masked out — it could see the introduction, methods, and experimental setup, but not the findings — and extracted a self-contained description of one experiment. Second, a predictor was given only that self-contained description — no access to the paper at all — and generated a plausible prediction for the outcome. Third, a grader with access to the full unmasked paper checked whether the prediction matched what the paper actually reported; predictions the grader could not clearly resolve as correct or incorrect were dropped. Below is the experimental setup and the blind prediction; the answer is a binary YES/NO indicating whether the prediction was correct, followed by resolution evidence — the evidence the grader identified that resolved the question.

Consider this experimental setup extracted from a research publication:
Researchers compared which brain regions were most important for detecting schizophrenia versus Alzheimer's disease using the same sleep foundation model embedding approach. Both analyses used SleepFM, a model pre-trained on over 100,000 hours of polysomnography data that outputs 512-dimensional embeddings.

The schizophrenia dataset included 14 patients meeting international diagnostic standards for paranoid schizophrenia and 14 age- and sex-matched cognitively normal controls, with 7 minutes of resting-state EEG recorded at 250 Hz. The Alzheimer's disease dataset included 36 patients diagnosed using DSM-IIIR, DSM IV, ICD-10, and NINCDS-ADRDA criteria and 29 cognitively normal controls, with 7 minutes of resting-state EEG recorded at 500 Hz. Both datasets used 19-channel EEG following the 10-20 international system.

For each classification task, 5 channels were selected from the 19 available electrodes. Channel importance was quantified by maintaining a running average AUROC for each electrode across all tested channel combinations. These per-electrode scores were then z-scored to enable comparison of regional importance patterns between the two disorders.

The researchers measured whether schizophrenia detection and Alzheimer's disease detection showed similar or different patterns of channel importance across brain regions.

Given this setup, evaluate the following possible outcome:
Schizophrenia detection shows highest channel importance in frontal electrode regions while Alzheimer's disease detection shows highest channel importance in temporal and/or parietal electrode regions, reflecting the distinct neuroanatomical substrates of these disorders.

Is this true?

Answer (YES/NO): NO